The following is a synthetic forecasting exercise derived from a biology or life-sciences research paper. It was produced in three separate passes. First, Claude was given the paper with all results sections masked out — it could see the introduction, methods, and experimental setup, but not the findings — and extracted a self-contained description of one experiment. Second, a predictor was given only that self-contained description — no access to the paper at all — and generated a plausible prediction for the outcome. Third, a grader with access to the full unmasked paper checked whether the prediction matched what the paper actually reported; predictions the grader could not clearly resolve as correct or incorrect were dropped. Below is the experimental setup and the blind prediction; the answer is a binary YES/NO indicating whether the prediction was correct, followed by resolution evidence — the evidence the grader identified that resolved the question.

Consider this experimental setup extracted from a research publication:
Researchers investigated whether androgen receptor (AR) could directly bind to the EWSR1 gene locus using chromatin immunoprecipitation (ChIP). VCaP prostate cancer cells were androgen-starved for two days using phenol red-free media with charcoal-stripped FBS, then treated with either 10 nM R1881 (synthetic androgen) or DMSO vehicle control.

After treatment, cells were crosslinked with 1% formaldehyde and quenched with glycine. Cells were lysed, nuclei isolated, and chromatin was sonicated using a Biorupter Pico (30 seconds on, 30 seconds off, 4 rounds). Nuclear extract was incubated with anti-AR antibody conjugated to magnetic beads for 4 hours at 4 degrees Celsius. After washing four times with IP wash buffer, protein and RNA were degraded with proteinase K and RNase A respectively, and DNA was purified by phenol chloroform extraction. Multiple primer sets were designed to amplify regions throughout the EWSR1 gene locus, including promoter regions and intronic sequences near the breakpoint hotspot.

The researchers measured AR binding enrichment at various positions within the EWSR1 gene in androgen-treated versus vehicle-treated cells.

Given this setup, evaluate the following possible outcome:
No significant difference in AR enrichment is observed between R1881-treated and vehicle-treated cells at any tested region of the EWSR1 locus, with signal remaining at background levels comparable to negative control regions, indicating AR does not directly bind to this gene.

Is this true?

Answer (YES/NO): NO